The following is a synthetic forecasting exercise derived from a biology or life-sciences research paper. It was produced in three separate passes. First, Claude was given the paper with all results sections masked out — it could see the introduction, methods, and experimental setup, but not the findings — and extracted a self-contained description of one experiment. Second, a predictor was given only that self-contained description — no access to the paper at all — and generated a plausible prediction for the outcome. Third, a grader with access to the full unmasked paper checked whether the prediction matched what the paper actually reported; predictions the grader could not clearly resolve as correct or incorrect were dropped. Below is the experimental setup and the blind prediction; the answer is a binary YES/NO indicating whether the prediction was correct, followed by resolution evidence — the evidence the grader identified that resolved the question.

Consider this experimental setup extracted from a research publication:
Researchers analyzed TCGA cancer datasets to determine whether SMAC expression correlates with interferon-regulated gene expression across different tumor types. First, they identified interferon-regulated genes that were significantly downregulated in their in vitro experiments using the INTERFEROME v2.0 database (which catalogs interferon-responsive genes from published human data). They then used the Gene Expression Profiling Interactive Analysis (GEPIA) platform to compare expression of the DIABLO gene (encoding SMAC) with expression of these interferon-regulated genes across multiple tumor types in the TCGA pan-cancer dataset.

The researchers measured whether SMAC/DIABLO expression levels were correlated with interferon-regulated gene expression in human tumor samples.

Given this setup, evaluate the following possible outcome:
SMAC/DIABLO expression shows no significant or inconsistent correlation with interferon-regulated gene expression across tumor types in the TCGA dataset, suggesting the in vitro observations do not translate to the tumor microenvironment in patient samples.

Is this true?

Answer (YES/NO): NO